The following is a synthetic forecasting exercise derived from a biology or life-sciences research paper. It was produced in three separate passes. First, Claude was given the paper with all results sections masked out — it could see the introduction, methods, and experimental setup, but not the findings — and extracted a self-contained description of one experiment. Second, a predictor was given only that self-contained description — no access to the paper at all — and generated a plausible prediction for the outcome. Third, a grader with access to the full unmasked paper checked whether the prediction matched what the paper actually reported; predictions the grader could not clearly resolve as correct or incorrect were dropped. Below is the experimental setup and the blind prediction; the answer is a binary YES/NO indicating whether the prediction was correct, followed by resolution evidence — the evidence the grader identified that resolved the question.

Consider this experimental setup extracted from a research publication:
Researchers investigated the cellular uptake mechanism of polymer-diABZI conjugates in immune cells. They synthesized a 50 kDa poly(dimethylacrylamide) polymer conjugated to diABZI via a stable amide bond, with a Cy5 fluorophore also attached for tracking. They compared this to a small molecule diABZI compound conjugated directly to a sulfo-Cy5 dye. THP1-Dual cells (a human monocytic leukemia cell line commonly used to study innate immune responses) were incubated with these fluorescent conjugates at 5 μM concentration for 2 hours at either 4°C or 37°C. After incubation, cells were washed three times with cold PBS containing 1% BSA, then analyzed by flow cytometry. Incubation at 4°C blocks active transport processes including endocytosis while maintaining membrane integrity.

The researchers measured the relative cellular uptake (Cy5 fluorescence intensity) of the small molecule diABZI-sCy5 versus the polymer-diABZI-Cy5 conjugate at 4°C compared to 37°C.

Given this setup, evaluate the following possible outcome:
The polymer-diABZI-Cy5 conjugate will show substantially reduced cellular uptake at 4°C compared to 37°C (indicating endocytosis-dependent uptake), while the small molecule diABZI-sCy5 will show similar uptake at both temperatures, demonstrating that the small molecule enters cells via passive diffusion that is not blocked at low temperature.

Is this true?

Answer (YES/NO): NO